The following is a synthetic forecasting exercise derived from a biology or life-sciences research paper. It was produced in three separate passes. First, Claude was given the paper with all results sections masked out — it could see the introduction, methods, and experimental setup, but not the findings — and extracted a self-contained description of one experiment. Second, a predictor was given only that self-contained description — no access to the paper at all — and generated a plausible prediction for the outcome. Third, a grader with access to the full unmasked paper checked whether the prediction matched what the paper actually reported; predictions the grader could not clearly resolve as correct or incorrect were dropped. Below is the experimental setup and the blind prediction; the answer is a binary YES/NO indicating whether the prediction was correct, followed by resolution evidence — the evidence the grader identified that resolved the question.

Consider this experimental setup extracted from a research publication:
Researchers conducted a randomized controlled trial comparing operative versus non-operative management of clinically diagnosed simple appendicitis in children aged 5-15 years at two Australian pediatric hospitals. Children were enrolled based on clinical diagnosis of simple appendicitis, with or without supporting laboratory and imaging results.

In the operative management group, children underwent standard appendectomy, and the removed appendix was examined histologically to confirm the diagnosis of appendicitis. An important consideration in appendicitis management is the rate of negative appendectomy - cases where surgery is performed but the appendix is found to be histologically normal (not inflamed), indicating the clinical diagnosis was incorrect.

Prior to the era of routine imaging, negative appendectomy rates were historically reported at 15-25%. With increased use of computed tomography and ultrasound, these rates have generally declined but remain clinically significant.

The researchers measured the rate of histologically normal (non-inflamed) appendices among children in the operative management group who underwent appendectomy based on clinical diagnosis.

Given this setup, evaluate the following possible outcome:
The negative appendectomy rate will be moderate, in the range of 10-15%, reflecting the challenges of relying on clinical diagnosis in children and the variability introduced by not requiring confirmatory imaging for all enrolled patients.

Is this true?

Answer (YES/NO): NO